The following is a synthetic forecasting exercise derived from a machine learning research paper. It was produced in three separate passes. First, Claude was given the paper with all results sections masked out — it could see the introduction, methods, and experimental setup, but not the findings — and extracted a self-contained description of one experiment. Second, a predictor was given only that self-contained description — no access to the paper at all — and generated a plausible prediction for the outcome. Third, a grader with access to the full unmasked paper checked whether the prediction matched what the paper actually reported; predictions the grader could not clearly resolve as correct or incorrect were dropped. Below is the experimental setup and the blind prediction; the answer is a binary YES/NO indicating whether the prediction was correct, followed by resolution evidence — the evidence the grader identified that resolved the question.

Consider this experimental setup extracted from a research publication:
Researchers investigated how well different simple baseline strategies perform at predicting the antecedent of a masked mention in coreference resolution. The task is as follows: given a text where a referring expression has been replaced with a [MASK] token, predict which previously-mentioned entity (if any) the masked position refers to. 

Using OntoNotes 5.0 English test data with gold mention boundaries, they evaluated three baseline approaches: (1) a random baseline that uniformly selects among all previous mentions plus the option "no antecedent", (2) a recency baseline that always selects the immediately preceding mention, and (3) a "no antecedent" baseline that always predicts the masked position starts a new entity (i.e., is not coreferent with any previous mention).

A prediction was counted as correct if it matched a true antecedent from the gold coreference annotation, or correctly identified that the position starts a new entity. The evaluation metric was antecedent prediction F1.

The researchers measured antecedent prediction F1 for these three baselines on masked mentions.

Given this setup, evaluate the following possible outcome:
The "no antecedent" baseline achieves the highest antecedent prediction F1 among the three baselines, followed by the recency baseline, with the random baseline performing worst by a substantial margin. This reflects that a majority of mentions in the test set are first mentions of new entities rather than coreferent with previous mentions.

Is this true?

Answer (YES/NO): NO